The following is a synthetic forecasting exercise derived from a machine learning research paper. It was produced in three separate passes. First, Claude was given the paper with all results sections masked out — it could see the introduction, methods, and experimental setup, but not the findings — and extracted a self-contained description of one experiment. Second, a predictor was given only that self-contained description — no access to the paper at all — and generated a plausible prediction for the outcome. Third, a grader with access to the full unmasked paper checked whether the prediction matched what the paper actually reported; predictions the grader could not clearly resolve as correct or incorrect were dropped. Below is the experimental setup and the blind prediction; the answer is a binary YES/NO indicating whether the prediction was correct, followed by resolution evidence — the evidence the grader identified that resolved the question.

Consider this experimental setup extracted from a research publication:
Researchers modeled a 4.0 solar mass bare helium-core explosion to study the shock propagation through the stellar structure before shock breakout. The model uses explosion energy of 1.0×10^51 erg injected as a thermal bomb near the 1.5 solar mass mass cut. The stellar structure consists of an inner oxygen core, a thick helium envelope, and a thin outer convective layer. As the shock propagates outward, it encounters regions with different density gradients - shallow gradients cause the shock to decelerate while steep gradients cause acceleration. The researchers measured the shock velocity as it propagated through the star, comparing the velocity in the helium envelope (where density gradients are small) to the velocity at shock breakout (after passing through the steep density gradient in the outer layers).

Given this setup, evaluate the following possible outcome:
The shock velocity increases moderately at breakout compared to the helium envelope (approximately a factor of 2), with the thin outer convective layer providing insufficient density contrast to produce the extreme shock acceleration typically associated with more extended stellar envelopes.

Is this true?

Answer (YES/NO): NO